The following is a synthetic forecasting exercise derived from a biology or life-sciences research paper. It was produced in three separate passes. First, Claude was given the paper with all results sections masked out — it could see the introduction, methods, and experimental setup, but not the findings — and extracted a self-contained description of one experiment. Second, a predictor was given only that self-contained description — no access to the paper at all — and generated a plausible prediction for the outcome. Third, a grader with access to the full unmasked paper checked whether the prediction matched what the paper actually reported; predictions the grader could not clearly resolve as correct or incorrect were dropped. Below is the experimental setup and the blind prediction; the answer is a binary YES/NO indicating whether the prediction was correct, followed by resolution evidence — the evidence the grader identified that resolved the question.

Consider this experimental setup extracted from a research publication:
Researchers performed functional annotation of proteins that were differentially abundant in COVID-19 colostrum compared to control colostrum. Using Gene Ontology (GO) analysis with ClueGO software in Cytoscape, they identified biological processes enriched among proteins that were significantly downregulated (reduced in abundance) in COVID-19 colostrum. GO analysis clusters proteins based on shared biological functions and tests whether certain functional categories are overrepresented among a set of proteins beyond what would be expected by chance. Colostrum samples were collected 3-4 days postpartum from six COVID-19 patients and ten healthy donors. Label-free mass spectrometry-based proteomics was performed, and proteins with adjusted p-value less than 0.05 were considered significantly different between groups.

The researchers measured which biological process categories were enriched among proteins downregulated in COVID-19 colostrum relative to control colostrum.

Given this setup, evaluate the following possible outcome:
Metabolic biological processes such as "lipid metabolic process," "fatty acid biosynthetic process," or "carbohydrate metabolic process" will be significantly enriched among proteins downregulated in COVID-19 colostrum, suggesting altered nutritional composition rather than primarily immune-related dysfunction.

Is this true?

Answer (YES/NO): NO